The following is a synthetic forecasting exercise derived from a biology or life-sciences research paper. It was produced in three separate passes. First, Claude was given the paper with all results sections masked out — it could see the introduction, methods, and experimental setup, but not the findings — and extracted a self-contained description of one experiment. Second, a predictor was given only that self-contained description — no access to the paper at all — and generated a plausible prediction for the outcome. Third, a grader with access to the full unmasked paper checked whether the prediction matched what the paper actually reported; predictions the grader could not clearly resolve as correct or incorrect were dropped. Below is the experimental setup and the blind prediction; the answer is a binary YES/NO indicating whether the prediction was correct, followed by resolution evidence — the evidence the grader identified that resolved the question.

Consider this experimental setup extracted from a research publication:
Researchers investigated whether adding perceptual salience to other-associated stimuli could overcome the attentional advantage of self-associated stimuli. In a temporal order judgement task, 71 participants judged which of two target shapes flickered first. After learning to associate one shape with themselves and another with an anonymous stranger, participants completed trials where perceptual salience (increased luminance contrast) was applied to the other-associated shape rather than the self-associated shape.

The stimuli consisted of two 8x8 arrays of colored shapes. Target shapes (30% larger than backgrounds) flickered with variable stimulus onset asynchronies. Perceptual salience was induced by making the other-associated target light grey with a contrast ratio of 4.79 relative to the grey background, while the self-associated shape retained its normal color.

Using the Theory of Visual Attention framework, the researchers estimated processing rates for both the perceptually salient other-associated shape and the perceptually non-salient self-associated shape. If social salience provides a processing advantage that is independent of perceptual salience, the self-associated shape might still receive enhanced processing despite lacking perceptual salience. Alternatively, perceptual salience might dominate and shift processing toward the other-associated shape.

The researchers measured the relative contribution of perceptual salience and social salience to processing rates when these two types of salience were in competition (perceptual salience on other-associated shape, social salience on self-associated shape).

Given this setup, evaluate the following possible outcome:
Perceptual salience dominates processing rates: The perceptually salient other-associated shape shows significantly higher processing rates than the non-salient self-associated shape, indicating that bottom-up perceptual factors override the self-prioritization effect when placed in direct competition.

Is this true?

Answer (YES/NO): YES